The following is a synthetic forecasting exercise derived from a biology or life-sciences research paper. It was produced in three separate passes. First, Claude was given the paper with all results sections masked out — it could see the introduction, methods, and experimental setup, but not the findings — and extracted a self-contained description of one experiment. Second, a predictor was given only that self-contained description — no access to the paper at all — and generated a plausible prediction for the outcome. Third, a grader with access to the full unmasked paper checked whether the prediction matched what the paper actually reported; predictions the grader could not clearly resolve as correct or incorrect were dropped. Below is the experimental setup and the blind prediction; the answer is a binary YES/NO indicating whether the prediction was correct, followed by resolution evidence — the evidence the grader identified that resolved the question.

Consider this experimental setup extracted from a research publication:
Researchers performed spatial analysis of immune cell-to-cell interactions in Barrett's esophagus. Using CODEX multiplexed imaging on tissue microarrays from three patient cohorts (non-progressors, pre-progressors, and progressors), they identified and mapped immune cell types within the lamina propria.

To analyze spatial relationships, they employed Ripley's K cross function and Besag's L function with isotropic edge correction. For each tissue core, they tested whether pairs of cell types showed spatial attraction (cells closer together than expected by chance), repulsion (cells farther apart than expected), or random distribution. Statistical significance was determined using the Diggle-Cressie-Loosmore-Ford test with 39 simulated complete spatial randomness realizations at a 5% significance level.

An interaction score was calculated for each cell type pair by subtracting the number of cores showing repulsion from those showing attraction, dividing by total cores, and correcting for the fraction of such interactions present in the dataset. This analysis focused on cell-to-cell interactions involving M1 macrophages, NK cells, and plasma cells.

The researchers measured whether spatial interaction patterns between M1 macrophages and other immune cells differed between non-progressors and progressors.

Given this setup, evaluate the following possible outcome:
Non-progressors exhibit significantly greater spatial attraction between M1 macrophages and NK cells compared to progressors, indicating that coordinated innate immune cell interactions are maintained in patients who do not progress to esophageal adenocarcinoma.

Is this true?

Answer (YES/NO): NO